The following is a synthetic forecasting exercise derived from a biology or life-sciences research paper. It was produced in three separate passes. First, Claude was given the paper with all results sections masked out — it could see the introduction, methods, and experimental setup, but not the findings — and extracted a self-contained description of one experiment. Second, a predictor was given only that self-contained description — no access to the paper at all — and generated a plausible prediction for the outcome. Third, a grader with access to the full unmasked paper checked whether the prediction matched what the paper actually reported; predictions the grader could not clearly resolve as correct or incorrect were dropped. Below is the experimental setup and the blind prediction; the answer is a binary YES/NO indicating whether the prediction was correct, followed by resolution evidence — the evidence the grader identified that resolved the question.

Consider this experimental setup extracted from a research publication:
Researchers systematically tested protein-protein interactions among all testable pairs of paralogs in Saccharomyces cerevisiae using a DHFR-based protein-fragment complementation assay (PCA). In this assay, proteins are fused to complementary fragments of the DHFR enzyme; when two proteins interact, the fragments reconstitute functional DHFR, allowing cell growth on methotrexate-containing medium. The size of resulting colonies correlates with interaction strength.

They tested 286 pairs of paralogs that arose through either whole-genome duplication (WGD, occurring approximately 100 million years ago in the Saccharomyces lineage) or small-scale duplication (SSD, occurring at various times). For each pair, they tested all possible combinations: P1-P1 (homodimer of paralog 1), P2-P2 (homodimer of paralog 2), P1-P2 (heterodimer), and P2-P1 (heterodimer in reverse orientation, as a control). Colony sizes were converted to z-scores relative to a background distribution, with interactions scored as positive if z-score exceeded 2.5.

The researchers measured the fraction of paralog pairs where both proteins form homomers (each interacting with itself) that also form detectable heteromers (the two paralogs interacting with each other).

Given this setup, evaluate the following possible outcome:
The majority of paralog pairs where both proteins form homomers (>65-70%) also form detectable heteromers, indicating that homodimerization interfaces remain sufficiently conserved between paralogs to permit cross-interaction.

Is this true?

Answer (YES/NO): NO